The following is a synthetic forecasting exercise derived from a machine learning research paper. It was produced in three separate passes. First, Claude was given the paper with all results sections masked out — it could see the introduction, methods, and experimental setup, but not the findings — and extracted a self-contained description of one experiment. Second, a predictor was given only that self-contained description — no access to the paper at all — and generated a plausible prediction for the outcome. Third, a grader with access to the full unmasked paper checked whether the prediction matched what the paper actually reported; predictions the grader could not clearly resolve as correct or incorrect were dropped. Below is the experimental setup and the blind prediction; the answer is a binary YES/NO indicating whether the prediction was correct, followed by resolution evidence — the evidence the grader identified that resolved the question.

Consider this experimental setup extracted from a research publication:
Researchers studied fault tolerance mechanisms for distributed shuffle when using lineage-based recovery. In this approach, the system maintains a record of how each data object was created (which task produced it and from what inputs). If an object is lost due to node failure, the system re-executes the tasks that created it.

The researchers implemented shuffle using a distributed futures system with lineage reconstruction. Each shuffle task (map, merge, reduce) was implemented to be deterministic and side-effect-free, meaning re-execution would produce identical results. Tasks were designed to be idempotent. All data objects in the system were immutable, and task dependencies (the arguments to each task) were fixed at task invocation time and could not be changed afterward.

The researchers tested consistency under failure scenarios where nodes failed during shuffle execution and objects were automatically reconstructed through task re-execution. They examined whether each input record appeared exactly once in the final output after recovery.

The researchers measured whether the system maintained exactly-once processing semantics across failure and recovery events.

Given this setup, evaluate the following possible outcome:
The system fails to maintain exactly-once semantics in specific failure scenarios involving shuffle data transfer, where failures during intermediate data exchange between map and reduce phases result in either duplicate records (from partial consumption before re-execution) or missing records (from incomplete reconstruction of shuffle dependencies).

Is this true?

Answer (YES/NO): NO